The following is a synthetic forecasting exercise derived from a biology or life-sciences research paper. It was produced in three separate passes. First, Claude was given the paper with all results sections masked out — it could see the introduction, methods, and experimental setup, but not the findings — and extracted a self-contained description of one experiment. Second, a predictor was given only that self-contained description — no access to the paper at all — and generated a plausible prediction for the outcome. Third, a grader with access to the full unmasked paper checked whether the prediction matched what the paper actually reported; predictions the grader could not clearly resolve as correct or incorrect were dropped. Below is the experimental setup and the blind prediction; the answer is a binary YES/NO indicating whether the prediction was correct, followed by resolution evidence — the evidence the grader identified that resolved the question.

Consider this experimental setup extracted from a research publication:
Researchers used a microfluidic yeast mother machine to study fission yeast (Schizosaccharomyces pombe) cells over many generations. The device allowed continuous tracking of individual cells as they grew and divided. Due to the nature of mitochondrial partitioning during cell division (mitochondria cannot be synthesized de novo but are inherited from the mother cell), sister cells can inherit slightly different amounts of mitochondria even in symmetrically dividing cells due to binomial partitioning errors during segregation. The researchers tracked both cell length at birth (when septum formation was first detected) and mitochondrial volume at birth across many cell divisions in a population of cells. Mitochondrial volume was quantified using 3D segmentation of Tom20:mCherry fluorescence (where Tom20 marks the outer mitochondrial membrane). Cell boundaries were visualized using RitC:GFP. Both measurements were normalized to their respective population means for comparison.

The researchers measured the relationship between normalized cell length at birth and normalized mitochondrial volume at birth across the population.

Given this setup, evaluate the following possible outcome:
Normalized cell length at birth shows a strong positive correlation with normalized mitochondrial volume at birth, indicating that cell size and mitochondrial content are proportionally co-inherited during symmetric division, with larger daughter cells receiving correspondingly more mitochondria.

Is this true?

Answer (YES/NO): YES